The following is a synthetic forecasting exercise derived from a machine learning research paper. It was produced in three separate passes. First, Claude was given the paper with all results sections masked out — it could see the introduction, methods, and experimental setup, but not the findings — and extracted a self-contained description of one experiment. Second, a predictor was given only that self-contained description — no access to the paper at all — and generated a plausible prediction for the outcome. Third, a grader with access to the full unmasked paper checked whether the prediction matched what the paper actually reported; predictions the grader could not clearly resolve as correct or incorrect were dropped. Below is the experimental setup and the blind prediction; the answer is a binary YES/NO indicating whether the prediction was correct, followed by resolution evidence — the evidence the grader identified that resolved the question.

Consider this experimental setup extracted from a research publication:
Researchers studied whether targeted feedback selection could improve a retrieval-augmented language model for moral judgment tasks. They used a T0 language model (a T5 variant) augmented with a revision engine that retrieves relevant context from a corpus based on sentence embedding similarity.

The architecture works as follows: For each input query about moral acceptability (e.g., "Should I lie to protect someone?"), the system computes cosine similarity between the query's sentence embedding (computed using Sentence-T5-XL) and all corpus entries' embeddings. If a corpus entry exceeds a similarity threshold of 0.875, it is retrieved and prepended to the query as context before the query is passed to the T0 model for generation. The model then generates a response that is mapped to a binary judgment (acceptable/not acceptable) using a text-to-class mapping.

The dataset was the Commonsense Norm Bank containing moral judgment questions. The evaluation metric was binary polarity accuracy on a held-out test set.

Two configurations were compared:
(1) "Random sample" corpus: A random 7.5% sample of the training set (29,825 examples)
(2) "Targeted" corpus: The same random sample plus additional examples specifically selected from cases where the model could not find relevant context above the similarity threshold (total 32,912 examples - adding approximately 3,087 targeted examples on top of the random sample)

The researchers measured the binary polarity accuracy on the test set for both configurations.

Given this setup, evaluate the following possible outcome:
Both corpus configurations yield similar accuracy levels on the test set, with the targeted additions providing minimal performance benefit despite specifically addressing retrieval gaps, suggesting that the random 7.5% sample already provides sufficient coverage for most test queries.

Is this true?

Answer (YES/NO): NO